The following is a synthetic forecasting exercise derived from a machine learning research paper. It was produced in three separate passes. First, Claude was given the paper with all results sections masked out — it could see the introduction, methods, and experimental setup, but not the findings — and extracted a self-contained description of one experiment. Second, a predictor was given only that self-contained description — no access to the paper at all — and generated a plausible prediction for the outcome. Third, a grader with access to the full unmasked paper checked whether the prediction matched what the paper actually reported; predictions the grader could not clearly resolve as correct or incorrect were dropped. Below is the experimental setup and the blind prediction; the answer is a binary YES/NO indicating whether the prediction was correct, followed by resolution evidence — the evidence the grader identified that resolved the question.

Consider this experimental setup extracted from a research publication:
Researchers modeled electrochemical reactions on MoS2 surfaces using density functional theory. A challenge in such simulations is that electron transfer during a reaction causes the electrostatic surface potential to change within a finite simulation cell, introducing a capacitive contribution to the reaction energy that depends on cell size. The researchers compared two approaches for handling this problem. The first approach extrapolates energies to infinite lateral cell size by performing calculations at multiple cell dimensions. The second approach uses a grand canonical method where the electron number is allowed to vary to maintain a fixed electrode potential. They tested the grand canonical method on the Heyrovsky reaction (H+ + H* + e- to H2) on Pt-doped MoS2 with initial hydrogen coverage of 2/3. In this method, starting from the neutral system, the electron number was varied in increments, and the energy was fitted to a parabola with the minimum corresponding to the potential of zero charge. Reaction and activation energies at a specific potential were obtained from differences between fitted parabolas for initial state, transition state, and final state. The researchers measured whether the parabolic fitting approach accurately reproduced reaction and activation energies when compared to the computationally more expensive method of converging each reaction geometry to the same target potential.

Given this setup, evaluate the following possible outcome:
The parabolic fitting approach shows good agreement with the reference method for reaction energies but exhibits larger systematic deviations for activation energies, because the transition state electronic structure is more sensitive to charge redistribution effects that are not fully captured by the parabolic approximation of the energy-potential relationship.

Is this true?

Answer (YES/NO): NO